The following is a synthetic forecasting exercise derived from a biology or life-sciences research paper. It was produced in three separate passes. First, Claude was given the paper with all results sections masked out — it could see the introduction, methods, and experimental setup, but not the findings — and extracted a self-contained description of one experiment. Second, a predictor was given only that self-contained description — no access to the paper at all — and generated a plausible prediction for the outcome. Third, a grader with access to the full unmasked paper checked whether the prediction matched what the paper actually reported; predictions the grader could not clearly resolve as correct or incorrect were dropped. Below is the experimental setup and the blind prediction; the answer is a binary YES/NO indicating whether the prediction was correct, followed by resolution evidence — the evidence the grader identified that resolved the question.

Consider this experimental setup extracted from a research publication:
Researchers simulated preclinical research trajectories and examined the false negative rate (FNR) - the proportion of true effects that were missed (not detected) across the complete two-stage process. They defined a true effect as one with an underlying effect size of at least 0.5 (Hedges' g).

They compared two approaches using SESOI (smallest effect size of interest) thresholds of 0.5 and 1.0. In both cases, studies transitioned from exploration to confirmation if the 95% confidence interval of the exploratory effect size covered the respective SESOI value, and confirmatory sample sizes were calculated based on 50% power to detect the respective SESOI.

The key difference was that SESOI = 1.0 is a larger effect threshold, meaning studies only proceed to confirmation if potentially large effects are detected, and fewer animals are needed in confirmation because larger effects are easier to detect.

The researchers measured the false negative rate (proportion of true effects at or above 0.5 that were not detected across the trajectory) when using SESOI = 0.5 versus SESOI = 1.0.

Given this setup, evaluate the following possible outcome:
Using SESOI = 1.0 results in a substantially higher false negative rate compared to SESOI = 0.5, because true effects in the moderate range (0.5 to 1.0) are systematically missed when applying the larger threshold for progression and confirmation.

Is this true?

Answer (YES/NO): YES